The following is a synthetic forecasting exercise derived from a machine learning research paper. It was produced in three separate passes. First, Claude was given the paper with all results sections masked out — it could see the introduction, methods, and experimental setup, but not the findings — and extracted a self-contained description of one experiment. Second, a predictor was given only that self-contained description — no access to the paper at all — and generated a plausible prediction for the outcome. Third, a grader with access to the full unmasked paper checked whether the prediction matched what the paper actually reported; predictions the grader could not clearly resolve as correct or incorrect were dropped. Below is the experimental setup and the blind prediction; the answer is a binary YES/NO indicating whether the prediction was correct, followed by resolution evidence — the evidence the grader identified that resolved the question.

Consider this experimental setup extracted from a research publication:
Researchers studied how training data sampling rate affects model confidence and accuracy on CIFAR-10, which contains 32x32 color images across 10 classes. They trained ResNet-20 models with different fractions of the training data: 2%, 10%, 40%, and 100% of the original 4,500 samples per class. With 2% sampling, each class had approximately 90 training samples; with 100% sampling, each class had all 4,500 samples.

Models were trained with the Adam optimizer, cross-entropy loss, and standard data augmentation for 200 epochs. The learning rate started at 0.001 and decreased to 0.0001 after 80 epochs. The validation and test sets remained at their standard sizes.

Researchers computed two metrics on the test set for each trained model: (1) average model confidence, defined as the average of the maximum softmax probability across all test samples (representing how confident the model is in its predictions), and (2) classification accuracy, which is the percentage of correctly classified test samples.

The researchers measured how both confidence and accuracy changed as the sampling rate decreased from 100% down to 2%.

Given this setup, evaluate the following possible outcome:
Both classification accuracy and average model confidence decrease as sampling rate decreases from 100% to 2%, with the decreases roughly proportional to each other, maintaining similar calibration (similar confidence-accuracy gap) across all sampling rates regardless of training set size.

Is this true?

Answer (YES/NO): NO